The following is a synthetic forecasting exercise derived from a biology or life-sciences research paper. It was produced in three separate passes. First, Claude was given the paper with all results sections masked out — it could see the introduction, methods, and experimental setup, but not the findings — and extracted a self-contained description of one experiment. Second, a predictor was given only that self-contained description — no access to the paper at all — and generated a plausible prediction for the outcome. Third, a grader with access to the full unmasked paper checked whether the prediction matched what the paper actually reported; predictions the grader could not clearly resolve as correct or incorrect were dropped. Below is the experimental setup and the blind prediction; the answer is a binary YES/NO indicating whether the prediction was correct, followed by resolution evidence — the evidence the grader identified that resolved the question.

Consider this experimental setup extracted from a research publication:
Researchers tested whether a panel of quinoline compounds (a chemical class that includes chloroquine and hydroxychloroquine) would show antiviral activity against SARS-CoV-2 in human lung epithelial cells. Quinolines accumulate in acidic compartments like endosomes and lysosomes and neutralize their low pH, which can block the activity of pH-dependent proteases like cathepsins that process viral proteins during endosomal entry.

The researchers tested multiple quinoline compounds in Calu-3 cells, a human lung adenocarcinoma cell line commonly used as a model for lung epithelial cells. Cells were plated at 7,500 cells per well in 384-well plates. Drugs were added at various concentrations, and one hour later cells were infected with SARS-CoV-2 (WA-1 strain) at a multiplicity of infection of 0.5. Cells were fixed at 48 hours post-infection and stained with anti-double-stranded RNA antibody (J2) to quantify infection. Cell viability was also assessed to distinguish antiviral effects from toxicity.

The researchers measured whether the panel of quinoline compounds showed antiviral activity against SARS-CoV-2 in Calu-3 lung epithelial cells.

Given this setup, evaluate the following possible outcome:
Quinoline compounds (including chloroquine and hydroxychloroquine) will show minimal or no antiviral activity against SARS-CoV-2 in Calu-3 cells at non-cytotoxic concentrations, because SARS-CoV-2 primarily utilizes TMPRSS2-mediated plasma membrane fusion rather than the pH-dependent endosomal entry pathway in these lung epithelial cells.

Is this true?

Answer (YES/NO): YES